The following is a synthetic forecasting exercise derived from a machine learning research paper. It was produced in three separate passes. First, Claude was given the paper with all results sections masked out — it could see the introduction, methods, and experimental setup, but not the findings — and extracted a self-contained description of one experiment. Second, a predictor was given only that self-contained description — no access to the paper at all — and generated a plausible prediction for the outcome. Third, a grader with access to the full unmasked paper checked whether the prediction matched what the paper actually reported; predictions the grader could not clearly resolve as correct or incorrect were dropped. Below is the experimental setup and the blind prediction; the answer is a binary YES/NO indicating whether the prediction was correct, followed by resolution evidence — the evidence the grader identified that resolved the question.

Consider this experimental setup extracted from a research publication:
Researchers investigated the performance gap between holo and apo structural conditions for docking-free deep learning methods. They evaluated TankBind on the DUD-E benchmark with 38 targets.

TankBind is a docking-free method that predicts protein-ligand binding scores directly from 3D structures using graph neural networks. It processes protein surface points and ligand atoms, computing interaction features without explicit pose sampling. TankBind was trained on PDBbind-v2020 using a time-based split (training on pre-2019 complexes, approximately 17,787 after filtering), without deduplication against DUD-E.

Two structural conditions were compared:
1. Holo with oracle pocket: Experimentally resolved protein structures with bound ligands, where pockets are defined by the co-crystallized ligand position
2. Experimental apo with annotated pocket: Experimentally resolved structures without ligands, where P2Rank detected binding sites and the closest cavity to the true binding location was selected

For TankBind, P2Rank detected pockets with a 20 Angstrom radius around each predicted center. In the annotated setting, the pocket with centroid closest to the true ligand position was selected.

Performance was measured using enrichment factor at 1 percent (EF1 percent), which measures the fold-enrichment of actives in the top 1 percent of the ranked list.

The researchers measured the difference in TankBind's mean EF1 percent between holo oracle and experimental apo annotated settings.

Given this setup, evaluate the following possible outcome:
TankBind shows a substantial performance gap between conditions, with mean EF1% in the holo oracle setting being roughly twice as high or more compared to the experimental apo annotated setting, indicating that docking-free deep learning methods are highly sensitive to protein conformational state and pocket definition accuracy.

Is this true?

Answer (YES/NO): NO